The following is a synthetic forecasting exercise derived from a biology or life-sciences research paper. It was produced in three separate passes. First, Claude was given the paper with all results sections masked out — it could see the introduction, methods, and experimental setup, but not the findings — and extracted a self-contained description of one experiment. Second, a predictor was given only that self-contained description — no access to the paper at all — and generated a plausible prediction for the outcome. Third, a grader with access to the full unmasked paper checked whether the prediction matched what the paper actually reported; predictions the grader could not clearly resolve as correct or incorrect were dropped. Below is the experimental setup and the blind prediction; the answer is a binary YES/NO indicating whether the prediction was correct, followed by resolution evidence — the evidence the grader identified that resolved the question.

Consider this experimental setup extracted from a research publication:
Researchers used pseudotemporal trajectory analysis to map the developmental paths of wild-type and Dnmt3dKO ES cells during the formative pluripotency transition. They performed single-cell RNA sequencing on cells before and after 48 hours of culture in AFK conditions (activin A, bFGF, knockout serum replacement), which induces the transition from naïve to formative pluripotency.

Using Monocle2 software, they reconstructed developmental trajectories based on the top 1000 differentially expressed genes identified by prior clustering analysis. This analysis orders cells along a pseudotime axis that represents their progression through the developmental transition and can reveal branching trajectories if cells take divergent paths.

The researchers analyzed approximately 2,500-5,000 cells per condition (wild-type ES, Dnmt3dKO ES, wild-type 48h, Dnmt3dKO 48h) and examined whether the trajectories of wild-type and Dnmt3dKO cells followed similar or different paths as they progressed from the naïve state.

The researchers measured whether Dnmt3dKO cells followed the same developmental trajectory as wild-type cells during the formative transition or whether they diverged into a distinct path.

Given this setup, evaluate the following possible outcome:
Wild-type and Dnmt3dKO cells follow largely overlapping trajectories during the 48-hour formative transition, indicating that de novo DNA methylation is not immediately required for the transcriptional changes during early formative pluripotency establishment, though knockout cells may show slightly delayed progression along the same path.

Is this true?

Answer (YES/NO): NO